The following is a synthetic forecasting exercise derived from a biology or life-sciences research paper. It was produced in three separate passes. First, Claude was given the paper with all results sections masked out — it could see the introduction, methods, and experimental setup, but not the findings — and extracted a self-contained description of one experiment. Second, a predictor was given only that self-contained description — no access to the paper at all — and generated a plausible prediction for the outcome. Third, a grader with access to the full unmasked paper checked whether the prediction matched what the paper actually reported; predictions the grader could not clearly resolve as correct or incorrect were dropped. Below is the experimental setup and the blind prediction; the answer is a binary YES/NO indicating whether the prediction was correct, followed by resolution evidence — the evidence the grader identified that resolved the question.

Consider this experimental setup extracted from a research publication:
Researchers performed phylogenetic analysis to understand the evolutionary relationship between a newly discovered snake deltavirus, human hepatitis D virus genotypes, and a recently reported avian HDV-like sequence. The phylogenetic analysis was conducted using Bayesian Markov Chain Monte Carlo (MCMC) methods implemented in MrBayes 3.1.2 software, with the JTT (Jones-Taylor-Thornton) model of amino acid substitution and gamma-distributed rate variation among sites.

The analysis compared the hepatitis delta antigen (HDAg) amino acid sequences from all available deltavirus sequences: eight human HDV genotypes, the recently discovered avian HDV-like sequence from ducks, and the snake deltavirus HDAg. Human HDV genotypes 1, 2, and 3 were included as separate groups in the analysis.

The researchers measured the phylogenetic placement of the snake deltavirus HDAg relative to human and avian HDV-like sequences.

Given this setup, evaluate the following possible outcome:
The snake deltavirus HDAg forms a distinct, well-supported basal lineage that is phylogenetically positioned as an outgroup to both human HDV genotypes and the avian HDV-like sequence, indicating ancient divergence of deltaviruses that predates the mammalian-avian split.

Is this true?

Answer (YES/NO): NO